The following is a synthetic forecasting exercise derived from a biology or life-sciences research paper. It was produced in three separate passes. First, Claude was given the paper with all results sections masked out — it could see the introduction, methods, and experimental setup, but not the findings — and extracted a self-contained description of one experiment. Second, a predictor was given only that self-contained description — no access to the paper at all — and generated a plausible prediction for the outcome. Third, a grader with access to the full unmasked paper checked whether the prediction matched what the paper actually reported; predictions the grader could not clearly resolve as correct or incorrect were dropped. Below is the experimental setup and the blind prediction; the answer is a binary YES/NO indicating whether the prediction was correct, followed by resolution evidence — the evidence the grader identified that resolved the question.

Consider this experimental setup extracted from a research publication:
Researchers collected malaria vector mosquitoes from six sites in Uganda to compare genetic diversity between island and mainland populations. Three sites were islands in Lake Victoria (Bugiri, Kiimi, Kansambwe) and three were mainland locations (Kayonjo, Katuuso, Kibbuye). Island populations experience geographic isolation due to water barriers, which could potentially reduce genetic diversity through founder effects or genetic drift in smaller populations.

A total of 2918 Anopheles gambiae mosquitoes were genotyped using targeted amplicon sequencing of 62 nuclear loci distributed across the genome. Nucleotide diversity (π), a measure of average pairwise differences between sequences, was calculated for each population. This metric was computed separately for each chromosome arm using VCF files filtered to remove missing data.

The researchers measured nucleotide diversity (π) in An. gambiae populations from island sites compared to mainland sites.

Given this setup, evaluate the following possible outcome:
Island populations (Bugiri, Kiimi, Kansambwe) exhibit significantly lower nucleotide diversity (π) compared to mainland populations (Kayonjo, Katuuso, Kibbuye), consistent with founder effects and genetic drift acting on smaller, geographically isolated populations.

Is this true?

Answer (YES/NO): YES